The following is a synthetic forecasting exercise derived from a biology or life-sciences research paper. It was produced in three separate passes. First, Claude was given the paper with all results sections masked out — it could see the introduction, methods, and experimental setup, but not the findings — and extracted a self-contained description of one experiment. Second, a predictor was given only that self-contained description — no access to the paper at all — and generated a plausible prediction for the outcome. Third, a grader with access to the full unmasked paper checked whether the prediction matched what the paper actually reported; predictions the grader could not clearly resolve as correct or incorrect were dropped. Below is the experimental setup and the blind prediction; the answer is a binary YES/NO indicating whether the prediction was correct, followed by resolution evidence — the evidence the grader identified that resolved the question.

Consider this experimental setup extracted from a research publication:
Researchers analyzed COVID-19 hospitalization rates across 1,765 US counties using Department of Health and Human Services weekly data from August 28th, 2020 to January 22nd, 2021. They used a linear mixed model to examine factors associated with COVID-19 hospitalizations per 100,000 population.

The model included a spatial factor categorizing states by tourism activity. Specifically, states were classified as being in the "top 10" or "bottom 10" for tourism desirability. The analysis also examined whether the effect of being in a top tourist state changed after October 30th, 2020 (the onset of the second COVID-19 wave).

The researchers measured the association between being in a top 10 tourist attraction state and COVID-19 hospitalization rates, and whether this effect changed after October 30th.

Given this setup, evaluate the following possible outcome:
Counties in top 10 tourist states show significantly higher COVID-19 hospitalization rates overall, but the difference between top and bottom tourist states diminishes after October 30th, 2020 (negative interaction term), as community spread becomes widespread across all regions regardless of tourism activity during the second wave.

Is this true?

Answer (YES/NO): YES